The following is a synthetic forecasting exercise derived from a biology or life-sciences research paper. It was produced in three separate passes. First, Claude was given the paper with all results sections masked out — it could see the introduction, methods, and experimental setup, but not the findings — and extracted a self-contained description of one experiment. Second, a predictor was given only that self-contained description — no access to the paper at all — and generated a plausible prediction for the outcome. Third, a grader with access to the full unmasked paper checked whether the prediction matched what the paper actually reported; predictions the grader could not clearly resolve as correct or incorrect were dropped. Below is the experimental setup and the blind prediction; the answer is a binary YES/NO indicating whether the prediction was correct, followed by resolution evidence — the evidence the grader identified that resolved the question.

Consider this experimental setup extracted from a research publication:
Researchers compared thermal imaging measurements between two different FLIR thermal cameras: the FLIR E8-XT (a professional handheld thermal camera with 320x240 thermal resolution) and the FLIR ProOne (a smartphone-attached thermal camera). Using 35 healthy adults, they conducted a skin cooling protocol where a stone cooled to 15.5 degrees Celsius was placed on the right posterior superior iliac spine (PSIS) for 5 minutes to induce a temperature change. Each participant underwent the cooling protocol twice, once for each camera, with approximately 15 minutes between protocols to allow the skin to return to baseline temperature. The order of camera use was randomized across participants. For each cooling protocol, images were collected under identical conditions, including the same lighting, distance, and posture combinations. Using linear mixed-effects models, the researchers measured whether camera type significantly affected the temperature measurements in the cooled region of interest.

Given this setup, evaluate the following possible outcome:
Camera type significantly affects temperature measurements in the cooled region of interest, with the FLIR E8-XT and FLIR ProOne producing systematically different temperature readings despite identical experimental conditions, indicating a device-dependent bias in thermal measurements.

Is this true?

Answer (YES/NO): YES